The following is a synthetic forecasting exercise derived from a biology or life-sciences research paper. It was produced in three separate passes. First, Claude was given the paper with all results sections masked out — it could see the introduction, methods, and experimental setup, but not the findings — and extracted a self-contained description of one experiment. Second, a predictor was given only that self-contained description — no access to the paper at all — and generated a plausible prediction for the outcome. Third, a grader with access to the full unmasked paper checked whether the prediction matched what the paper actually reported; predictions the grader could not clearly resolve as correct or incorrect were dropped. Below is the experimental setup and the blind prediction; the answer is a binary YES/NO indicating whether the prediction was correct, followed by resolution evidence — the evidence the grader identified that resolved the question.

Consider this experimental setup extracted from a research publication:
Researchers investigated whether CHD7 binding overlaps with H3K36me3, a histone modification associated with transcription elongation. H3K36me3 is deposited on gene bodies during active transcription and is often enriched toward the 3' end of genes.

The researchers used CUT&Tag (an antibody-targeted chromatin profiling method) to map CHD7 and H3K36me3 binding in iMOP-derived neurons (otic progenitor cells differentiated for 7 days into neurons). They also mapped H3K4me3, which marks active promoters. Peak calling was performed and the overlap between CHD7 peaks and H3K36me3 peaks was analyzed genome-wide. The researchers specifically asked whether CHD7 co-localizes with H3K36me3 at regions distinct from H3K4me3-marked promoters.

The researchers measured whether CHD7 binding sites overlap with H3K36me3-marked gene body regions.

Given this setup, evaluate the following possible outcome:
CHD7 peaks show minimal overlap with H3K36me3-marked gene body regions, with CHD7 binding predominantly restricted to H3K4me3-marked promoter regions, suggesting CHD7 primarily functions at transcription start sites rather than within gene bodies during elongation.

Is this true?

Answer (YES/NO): NO